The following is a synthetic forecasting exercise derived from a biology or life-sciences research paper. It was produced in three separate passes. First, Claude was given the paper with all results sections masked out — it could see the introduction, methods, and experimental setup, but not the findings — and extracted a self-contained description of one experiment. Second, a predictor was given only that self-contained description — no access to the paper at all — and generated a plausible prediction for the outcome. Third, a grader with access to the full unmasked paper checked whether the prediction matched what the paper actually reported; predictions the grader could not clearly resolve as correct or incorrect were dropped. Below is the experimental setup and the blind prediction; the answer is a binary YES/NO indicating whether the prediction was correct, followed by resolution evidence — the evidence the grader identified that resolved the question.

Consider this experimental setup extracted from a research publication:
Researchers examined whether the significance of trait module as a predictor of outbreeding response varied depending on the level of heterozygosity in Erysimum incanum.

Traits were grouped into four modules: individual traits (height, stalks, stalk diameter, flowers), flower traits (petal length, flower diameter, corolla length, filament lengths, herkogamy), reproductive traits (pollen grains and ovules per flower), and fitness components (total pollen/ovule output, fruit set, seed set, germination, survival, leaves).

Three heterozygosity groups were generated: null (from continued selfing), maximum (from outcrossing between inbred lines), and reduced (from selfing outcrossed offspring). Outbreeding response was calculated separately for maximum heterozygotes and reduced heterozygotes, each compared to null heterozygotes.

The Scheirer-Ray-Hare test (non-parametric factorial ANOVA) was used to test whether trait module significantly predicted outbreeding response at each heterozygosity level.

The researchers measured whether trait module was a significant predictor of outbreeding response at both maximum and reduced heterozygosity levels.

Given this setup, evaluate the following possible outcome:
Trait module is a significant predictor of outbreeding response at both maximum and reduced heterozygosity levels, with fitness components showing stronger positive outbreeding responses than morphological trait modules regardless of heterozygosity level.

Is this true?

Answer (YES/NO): NO